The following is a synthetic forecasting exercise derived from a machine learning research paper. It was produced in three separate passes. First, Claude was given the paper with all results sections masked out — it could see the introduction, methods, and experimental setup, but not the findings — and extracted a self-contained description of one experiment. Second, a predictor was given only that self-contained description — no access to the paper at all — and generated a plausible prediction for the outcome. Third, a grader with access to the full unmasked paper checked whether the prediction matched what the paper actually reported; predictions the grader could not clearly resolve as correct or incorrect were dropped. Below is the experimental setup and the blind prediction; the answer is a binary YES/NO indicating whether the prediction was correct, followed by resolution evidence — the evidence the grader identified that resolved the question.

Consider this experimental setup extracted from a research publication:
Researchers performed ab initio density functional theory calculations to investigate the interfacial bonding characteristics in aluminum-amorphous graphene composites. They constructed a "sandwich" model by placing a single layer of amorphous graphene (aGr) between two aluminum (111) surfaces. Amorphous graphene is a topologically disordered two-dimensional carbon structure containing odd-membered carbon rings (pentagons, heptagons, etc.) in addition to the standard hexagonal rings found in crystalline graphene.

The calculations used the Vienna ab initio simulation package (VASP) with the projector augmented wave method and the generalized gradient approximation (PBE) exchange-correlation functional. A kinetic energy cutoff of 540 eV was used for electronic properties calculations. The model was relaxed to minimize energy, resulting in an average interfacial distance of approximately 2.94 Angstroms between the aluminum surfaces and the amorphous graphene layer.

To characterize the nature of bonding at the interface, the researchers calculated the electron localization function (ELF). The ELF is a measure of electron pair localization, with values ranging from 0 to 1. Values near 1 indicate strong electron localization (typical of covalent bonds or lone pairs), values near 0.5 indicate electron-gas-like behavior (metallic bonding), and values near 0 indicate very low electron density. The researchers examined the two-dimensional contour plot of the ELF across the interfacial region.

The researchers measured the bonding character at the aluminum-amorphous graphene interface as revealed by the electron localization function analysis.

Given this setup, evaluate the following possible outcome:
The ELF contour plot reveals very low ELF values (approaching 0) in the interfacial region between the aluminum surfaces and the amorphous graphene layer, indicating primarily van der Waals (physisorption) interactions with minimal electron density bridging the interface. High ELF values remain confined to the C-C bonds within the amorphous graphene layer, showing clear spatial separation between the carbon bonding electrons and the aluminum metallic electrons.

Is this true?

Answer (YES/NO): NO